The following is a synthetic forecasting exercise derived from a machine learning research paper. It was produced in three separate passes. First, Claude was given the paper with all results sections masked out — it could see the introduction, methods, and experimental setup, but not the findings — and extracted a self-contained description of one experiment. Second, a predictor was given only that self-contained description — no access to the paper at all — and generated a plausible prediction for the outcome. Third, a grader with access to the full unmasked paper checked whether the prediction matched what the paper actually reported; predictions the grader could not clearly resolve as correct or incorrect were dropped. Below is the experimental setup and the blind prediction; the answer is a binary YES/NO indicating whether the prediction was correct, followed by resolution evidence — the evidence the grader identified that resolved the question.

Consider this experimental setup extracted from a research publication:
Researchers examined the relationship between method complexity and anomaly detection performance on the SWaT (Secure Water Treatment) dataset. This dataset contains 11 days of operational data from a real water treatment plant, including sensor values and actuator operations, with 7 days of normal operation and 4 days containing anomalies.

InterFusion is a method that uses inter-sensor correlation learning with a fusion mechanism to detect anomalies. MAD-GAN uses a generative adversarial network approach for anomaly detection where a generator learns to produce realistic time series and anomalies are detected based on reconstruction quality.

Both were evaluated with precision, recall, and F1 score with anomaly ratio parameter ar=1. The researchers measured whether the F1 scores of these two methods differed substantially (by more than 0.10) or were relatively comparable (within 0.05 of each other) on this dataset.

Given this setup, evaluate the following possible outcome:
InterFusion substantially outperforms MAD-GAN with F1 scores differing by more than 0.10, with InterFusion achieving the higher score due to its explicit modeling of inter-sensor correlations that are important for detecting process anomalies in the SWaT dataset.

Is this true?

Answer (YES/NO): YES